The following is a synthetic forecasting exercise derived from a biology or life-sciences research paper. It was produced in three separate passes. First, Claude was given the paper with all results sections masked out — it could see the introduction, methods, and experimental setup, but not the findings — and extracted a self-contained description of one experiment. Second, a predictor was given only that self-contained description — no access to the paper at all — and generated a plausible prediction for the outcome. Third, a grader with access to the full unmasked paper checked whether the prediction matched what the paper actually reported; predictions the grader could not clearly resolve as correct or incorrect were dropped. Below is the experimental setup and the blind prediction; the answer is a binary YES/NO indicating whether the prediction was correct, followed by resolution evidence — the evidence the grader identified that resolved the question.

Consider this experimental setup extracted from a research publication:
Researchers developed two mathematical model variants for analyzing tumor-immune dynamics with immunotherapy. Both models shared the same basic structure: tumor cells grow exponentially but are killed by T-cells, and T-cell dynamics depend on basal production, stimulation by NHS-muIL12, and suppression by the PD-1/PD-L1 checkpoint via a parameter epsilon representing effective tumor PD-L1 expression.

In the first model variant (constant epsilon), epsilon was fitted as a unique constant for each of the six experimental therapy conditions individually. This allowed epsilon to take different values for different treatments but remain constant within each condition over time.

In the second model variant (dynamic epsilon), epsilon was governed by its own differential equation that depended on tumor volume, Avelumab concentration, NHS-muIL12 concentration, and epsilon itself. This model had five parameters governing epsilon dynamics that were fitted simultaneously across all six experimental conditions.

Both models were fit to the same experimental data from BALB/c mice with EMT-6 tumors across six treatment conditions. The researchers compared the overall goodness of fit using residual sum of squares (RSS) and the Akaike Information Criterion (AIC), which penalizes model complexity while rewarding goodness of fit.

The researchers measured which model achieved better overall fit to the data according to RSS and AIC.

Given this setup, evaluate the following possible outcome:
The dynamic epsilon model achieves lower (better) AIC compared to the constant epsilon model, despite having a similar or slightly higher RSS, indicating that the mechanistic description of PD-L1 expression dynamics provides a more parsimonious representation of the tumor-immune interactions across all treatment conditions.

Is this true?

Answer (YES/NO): NO